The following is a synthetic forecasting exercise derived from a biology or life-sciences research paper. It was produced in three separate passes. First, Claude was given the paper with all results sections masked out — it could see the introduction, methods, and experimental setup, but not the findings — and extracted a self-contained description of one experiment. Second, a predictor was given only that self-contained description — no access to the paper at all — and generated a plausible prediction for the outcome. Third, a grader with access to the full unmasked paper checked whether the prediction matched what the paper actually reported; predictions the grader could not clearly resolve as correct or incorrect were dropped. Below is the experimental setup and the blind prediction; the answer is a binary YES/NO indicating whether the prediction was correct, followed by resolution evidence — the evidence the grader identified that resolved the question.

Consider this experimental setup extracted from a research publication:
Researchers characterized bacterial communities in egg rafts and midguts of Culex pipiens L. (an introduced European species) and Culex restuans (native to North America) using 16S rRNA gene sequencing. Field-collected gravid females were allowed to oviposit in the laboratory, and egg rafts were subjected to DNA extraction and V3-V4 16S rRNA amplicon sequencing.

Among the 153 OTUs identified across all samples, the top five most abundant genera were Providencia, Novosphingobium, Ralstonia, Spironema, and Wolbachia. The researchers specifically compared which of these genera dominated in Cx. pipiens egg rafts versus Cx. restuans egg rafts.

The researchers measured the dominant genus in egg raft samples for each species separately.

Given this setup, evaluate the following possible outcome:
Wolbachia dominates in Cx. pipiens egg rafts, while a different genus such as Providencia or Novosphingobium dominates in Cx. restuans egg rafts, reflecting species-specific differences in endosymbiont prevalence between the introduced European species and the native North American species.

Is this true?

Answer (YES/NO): NO